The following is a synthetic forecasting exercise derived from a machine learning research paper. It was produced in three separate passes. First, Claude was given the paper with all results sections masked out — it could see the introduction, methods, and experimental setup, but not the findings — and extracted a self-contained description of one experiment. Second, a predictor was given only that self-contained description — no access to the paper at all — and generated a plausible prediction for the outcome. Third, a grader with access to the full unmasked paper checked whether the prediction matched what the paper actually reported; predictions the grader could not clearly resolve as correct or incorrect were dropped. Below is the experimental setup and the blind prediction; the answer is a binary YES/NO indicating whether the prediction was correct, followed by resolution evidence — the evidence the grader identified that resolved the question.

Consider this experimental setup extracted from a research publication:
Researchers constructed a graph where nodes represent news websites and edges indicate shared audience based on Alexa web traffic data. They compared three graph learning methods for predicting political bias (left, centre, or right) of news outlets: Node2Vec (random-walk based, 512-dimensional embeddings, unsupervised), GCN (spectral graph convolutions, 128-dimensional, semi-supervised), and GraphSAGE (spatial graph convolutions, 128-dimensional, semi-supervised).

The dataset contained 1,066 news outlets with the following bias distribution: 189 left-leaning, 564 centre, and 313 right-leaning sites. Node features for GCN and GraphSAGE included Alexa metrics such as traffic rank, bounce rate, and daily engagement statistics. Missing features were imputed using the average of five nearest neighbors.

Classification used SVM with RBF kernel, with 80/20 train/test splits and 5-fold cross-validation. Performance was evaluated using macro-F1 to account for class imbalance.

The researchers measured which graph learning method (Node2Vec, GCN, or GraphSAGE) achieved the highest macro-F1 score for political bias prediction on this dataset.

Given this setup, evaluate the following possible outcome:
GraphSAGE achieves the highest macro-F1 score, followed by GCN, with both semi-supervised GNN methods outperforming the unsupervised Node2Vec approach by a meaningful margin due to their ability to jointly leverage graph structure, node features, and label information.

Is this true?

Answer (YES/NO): NO